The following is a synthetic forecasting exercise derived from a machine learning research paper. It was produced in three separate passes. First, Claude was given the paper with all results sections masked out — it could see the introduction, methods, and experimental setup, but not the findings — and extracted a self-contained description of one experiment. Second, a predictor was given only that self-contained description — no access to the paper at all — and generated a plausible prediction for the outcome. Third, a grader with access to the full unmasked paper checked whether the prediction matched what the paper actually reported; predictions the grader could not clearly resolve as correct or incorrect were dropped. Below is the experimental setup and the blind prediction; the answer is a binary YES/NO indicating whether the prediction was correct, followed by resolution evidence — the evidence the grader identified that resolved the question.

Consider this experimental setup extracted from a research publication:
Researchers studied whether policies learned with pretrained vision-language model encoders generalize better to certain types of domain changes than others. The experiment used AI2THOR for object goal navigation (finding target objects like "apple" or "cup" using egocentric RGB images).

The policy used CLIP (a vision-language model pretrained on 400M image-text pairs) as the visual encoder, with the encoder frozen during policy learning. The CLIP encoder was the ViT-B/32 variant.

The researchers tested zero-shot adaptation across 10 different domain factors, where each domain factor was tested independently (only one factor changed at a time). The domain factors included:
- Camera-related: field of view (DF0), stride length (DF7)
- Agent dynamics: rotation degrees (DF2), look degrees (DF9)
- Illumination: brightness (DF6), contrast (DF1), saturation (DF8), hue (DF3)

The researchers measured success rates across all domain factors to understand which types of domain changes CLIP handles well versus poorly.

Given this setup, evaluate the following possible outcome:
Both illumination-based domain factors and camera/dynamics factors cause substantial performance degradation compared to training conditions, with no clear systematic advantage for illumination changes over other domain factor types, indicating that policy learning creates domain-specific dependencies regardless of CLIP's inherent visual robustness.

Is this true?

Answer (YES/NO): NO